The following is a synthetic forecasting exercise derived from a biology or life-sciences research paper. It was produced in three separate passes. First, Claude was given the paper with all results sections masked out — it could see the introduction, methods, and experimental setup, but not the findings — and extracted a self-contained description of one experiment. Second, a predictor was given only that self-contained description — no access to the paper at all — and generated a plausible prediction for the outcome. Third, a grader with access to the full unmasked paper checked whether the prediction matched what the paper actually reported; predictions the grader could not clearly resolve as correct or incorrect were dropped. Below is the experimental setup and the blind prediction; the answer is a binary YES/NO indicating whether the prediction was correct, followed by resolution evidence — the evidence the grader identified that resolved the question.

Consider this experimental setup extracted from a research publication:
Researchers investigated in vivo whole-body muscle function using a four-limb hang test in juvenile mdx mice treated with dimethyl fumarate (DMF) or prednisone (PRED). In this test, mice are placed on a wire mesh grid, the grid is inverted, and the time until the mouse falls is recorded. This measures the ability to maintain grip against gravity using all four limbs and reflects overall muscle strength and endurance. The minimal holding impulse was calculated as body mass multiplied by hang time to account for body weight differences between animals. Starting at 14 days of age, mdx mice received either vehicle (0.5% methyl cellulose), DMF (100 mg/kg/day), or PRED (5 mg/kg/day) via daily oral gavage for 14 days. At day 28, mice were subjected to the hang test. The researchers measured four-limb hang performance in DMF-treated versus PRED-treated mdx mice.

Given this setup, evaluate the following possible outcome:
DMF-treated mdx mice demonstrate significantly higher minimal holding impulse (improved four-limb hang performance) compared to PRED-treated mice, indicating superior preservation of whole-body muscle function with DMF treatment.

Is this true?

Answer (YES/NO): NO